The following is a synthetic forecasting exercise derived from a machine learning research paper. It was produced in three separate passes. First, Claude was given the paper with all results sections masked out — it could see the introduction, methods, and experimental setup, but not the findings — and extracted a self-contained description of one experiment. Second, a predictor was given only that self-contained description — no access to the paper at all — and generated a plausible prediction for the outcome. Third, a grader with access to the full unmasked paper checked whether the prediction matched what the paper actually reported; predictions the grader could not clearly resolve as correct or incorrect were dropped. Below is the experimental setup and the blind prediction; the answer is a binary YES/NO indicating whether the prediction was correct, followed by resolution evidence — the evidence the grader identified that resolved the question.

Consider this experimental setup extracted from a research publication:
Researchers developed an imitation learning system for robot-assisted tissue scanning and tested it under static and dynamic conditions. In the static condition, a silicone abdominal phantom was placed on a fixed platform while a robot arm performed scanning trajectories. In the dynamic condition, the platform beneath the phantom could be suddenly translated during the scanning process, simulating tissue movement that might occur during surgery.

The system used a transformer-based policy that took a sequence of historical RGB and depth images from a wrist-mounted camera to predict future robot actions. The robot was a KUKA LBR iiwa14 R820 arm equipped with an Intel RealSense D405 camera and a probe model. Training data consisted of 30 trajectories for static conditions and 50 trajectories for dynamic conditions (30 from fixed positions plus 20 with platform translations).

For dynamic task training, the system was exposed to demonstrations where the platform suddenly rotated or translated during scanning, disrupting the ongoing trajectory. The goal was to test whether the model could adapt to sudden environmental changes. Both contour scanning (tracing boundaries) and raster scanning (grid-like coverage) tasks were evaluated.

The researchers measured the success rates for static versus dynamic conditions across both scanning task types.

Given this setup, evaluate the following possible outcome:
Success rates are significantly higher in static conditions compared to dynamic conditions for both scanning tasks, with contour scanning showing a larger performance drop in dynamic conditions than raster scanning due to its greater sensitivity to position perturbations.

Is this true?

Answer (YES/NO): NO